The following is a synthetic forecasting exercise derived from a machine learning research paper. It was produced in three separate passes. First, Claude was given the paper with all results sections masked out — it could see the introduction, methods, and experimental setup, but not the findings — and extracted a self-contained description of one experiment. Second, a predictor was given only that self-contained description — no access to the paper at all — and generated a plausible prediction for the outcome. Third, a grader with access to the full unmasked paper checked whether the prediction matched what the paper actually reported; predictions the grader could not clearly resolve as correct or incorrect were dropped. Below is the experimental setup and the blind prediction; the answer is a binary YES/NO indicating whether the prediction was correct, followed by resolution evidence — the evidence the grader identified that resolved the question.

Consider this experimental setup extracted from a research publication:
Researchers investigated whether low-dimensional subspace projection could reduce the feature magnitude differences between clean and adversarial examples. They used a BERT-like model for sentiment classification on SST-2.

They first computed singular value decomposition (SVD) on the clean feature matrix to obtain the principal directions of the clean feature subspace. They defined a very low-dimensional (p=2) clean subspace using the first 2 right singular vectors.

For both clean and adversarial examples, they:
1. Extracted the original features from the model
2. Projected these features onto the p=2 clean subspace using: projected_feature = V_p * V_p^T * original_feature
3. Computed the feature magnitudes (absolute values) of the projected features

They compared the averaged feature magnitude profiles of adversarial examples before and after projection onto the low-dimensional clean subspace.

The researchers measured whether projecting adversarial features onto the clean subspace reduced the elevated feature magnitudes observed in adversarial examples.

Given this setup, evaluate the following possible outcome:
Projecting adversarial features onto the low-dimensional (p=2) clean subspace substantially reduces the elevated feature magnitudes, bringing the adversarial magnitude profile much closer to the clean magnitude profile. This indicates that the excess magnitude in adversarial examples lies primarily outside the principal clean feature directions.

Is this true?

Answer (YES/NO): YES